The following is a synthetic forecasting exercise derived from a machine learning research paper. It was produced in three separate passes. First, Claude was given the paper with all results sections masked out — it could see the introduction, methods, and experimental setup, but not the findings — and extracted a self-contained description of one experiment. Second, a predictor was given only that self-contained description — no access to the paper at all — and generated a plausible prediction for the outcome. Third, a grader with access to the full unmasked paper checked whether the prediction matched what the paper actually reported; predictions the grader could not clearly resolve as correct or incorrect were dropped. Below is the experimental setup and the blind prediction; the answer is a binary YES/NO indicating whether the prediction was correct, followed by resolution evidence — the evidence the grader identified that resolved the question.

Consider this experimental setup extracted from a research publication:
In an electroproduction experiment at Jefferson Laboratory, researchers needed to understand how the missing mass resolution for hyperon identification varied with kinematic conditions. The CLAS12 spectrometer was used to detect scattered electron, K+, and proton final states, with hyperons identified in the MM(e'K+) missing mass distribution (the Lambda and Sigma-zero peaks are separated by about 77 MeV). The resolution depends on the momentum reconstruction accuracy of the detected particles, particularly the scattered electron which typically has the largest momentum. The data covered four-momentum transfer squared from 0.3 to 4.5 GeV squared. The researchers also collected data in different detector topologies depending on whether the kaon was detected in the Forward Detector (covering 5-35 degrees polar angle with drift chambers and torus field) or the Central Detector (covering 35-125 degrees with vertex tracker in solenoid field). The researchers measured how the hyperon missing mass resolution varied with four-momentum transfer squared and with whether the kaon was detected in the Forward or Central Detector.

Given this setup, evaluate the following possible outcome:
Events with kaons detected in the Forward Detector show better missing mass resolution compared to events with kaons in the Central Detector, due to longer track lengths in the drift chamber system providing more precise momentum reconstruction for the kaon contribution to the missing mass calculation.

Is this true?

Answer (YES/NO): NO